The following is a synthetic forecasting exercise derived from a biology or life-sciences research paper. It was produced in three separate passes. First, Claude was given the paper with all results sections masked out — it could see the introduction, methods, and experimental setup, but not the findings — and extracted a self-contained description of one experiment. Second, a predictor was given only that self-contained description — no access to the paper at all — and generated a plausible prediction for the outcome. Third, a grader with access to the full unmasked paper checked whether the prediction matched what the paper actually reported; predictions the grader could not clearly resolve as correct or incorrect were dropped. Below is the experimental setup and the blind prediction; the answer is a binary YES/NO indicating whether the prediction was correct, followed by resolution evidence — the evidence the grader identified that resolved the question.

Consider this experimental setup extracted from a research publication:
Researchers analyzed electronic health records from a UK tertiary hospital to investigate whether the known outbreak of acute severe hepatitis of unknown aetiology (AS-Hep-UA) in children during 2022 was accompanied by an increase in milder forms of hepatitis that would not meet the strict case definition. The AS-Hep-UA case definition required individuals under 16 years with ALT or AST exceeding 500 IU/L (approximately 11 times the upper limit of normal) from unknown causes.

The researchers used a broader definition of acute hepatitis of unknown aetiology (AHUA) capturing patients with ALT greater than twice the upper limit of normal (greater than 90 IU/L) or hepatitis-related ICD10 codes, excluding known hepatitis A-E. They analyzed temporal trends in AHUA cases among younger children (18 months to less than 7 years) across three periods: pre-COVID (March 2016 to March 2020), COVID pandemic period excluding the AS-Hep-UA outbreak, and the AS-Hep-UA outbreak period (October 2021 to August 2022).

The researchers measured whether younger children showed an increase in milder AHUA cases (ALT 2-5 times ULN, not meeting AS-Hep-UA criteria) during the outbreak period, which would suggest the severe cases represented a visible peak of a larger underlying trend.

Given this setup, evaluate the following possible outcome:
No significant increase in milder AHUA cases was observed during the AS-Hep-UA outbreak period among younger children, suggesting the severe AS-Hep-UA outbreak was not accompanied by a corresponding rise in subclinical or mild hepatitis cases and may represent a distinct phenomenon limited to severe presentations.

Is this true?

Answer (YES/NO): YES